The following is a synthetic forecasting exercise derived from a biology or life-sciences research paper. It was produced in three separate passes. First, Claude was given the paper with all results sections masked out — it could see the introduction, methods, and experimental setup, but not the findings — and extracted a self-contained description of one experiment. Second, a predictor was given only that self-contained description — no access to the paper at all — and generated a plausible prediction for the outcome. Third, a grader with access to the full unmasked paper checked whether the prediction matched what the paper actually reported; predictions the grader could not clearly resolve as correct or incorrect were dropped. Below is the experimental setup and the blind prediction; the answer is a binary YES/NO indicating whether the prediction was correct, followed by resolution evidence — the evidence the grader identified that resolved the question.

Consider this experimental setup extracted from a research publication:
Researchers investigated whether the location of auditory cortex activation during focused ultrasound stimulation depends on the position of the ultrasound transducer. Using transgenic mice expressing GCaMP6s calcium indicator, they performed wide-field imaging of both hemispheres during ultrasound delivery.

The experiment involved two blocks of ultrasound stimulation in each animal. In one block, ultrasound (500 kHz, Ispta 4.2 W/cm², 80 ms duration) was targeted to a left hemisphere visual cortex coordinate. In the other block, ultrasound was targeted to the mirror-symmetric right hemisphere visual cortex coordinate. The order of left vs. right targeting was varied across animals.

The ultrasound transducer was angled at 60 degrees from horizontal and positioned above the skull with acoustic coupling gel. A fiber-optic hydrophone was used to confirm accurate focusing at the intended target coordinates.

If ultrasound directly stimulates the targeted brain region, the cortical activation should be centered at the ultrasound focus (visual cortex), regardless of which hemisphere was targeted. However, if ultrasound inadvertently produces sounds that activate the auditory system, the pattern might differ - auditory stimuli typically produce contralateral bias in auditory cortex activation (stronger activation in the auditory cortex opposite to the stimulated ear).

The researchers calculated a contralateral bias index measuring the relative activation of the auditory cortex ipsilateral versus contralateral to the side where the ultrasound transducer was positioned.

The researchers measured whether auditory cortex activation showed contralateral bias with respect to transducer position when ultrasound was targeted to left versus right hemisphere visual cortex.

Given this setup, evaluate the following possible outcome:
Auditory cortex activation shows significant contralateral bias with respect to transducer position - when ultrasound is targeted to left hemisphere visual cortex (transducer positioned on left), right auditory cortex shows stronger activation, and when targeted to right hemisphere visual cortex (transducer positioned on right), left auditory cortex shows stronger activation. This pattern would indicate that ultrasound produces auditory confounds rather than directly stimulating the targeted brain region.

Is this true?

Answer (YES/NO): YES